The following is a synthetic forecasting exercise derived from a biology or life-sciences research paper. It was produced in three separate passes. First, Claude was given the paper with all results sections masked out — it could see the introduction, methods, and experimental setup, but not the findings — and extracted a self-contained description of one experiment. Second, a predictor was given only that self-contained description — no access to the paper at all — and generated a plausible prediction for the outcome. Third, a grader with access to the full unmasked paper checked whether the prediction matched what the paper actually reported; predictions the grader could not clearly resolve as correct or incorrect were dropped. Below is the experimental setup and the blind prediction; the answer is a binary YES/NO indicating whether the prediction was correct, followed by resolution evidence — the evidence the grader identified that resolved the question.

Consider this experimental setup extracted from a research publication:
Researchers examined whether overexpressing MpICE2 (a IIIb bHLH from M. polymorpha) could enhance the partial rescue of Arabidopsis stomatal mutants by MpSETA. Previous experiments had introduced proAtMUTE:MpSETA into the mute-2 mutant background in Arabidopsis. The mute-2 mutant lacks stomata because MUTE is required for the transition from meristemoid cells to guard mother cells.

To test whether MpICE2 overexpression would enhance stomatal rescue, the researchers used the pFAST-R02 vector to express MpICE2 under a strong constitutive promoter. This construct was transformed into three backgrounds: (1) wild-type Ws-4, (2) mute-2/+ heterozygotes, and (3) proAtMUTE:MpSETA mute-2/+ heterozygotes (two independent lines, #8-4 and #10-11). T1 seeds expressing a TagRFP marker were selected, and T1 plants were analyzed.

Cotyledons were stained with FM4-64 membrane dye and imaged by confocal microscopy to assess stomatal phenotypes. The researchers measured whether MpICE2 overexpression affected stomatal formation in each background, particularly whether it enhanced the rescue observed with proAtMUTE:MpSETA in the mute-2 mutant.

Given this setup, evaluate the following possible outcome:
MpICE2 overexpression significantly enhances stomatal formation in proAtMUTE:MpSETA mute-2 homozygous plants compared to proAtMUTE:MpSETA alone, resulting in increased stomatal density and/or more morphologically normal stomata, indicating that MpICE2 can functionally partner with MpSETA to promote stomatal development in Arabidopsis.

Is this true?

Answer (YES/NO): NO